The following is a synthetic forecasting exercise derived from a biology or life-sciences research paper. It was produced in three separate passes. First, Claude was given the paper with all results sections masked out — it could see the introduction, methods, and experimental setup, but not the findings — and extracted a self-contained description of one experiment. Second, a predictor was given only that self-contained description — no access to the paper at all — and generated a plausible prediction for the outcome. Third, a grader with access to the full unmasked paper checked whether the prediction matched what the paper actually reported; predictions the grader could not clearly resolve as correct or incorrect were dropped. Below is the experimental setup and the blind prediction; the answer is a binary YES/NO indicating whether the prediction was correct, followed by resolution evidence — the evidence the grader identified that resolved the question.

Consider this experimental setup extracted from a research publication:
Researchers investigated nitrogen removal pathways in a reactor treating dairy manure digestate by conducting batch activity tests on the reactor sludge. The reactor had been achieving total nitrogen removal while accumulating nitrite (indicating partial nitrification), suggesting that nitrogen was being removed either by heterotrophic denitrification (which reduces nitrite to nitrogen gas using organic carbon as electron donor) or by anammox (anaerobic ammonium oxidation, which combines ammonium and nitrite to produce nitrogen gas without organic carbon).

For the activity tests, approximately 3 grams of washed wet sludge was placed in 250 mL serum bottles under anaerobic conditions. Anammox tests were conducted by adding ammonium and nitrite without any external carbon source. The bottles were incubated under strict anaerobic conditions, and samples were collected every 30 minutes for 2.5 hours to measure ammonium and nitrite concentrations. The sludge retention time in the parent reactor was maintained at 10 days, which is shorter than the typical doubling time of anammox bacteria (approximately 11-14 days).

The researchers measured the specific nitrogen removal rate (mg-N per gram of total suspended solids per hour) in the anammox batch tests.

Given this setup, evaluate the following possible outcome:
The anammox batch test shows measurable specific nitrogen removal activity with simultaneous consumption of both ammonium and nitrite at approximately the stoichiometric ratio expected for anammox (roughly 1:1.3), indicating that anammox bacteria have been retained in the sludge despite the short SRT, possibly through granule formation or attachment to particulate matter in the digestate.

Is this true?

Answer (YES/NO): YES